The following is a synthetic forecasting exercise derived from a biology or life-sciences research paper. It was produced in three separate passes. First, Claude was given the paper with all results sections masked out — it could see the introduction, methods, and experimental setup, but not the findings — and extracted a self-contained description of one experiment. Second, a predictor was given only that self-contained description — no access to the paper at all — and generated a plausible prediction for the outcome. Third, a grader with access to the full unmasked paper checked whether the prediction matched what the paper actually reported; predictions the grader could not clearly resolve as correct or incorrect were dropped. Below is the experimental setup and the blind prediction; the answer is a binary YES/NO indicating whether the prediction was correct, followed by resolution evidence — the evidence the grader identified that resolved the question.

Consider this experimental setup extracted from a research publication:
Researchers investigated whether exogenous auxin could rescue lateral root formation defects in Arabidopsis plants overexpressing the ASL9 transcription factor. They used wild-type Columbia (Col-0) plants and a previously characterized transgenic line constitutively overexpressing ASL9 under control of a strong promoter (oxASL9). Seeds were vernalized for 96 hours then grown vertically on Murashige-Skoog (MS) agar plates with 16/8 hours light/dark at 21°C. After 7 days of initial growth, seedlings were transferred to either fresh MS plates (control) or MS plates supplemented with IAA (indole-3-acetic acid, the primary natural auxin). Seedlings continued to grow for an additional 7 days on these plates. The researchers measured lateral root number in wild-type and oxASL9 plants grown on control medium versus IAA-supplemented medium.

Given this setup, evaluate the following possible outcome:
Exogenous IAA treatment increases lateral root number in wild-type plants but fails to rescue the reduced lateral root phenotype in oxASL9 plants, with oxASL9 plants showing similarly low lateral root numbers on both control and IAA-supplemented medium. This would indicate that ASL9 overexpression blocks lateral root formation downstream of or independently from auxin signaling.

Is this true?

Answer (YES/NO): NO